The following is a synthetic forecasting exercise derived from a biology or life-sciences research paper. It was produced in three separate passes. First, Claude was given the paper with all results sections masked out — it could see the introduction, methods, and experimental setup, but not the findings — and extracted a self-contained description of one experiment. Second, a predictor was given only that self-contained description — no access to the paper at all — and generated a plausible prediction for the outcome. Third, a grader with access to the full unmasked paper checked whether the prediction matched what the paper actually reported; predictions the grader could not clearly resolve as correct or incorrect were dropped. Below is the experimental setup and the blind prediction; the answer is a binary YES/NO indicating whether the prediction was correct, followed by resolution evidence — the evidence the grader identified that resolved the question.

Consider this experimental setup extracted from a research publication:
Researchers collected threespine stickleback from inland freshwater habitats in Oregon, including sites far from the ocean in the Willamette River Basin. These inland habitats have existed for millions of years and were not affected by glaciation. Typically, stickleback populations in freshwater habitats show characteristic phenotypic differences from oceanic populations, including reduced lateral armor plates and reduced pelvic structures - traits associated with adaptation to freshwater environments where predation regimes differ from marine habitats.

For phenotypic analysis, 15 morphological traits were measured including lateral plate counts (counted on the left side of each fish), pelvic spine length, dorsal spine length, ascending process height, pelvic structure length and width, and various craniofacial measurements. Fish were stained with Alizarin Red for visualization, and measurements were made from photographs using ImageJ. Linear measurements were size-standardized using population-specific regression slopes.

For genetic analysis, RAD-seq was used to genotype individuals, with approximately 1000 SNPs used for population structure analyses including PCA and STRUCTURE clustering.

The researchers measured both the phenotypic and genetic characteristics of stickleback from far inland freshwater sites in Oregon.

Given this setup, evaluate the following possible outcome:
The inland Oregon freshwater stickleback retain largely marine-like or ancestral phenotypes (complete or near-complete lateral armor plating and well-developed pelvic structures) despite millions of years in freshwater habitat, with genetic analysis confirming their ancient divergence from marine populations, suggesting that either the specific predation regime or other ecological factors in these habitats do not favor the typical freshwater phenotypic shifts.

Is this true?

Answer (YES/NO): NO